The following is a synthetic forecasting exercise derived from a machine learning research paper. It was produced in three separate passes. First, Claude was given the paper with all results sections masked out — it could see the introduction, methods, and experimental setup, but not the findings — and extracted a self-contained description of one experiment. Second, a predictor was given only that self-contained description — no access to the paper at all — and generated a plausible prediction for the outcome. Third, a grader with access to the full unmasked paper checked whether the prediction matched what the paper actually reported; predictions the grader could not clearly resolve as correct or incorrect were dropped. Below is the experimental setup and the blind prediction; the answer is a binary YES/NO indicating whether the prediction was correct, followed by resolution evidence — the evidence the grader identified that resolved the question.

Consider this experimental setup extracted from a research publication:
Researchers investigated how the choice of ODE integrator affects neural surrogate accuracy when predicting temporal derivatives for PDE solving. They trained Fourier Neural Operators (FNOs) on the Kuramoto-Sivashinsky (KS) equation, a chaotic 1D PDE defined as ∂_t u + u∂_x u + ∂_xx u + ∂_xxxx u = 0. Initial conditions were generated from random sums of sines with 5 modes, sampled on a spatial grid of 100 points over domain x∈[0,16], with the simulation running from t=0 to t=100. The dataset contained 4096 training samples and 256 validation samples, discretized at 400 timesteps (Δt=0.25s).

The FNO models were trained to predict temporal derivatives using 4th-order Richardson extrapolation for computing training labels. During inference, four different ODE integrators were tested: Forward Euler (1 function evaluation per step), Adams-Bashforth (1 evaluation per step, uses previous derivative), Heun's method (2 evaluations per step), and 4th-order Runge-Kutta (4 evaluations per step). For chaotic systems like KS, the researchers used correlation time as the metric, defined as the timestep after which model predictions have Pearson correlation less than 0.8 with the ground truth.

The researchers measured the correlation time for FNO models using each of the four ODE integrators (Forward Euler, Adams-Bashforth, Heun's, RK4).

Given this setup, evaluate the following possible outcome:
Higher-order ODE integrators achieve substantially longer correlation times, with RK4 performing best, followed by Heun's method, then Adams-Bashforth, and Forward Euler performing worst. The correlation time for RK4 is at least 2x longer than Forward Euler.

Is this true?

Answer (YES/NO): YES